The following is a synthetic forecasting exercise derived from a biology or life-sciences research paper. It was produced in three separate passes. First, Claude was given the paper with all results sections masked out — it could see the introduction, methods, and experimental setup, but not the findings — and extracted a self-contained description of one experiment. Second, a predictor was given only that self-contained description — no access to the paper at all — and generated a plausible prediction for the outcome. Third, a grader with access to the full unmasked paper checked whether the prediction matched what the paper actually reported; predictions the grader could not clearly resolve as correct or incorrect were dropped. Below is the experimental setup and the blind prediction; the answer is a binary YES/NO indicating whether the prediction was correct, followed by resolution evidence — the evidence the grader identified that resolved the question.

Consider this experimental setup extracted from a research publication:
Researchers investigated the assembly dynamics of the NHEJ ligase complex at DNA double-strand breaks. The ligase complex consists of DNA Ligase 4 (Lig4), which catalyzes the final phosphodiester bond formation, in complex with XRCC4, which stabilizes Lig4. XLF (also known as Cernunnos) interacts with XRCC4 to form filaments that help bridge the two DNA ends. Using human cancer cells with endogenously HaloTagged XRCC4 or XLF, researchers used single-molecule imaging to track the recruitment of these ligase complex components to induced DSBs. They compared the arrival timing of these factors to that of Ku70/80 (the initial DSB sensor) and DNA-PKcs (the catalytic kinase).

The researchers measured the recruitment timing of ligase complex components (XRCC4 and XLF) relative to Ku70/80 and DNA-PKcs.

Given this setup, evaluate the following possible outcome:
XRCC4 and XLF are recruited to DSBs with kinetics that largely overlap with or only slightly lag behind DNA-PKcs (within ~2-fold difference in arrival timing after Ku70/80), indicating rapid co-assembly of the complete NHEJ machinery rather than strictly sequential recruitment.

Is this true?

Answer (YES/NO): NO